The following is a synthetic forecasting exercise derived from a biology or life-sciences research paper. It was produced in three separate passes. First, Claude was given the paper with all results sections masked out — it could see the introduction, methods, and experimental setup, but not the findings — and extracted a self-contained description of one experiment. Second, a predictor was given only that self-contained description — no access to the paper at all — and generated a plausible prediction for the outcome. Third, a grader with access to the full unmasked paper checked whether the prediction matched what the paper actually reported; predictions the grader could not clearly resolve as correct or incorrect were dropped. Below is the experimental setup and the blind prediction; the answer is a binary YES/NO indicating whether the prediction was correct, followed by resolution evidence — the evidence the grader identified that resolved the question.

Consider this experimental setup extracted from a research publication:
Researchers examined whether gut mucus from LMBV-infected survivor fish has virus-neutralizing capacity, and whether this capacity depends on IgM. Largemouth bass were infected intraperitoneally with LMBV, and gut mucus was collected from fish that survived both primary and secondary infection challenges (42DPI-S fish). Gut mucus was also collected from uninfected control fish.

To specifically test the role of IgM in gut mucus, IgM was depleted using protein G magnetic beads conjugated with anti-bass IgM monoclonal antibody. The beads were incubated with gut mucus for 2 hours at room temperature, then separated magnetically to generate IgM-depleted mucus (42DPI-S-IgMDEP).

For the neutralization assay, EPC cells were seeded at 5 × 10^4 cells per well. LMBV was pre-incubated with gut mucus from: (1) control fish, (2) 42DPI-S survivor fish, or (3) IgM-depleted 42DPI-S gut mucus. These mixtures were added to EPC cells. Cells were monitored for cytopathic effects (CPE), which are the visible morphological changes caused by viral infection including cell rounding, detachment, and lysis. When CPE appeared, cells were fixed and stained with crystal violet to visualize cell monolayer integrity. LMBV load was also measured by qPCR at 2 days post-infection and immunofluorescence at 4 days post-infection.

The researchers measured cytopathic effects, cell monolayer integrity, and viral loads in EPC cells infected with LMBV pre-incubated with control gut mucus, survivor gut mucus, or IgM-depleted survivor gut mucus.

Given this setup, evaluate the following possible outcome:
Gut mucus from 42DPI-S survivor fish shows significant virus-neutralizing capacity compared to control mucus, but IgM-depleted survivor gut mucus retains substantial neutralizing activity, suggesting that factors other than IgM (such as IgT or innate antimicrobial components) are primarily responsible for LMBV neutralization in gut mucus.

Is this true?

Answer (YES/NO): NO